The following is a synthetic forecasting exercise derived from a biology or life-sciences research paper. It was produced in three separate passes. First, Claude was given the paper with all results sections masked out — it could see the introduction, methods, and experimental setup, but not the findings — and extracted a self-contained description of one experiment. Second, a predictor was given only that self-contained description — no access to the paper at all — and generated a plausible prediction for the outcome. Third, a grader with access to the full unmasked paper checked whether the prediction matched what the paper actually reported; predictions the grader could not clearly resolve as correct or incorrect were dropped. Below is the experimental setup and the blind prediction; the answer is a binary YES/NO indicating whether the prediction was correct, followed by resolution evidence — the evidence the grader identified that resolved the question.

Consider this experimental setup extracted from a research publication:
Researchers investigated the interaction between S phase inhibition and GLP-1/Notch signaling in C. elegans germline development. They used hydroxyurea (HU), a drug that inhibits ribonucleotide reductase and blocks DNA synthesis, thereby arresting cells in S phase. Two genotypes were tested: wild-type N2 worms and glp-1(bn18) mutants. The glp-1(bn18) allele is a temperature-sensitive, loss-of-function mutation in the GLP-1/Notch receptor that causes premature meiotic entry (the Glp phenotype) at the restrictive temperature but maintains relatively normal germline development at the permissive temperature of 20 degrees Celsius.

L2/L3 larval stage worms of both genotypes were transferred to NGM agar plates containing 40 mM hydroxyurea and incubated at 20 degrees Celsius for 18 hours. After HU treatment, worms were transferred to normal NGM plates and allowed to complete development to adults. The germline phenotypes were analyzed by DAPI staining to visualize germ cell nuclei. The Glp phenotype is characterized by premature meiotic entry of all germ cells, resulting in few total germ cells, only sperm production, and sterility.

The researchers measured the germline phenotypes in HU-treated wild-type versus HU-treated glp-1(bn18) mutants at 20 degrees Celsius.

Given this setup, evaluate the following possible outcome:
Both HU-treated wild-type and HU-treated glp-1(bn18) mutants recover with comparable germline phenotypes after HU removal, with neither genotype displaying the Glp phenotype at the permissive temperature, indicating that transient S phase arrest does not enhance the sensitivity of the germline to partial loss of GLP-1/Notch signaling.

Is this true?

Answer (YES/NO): NO